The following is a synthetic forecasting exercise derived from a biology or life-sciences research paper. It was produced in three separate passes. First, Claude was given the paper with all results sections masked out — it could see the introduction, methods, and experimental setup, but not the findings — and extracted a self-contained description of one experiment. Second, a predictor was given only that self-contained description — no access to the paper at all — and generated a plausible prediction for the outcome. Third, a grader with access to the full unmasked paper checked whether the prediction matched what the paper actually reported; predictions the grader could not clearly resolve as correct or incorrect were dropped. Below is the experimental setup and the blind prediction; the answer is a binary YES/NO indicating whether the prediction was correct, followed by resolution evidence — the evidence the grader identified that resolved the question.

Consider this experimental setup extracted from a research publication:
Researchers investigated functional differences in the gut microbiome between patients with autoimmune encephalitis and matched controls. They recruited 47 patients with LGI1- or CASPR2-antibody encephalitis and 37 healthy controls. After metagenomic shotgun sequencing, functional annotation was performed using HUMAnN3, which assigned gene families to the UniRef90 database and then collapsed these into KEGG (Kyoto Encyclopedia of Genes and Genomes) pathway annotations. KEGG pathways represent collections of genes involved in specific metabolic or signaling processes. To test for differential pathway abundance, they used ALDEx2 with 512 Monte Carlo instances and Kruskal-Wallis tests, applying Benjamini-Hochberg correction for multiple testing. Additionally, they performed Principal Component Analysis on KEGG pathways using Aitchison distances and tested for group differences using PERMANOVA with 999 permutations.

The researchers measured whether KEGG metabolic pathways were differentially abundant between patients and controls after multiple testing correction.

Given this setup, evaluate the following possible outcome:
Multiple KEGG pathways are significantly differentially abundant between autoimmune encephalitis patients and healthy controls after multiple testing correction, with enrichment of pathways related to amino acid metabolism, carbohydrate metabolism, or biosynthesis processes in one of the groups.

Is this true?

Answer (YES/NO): NO